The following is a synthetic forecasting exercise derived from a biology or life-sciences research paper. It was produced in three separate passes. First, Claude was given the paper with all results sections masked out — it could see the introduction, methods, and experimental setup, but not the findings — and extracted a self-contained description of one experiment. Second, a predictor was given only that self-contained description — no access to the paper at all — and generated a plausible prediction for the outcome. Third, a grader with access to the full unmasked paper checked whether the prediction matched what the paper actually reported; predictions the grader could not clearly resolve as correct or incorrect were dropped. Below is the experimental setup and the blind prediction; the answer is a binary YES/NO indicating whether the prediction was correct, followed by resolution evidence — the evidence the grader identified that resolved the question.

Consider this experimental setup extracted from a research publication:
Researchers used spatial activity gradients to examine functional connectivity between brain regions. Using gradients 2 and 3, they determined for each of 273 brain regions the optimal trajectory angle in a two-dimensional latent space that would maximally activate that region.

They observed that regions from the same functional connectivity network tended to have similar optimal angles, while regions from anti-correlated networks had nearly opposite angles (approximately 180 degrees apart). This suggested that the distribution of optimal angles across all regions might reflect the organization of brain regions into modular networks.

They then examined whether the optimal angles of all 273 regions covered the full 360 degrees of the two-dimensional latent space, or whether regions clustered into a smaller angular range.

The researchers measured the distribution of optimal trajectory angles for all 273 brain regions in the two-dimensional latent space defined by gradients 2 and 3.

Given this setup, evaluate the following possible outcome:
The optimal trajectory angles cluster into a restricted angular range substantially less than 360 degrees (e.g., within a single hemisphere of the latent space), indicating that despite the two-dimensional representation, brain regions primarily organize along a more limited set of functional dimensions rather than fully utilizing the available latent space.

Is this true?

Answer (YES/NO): NO